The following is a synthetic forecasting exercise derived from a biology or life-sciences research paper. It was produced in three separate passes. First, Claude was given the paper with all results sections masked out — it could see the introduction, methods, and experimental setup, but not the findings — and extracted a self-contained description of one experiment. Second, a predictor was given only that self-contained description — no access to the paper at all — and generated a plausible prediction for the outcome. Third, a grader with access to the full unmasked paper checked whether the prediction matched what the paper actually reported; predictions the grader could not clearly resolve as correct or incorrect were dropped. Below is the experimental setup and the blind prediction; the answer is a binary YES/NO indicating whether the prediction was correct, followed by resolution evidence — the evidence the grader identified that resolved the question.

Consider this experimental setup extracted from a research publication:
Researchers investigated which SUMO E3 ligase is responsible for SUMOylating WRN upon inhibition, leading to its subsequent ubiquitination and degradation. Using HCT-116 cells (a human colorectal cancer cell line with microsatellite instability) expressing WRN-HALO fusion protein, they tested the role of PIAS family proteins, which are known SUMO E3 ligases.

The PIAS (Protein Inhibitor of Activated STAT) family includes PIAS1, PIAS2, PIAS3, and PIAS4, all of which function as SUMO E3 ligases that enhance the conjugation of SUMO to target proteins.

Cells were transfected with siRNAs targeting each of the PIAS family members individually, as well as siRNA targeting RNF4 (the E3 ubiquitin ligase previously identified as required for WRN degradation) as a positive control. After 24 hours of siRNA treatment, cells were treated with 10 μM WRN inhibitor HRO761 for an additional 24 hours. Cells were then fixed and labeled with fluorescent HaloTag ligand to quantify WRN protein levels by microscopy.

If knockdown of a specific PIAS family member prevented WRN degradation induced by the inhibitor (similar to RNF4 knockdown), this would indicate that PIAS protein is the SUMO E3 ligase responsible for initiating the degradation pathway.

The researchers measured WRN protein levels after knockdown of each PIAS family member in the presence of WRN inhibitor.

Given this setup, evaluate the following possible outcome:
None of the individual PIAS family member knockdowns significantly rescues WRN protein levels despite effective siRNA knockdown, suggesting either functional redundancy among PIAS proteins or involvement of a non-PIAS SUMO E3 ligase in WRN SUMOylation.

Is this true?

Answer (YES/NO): NO